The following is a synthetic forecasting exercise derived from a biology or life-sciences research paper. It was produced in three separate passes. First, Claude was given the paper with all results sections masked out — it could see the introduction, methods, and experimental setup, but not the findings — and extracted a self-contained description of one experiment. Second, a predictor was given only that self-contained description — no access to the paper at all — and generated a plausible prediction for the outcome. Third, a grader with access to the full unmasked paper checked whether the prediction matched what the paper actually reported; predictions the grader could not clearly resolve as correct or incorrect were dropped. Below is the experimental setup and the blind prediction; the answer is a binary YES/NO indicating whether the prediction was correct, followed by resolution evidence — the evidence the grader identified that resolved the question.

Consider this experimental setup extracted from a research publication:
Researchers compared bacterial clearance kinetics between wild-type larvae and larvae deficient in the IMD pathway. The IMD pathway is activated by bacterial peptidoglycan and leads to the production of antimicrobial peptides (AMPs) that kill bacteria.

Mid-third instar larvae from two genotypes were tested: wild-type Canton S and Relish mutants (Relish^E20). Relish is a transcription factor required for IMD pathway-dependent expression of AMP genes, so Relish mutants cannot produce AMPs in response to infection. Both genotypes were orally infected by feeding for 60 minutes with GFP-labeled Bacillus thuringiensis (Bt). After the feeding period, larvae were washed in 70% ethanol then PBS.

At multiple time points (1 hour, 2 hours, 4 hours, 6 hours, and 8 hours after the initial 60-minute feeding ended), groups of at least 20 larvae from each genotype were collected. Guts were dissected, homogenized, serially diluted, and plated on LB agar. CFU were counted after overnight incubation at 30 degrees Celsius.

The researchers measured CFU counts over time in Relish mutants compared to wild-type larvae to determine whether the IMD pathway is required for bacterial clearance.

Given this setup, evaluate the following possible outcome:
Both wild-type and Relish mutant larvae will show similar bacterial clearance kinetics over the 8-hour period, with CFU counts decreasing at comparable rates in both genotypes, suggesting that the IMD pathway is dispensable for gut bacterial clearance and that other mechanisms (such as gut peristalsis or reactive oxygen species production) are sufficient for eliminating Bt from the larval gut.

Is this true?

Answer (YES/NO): NO